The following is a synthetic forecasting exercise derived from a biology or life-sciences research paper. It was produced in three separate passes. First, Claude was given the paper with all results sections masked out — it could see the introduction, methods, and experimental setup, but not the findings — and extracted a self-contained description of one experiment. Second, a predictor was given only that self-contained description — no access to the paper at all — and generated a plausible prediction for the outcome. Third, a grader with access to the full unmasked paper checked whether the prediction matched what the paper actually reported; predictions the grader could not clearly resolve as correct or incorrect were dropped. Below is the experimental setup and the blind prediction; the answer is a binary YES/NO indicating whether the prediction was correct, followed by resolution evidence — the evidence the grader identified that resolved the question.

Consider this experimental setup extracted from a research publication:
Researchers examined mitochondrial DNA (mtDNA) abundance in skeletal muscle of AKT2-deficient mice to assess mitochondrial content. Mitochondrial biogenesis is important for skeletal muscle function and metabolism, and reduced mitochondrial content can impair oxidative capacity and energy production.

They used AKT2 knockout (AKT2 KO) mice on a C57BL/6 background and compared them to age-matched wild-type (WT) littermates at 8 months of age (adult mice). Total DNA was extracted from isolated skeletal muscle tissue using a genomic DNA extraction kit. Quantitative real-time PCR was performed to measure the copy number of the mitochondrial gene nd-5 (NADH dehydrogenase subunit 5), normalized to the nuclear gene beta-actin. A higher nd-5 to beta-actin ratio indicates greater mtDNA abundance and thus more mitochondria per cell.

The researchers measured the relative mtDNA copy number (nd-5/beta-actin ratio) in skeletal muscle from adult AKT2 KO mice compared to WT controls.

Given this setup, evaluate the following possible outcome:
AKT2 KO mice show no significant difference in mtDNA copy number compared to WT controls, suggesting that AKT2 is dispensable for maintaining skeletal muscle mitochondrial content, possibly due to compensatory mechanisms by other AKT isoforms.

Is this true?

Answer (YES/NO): NO